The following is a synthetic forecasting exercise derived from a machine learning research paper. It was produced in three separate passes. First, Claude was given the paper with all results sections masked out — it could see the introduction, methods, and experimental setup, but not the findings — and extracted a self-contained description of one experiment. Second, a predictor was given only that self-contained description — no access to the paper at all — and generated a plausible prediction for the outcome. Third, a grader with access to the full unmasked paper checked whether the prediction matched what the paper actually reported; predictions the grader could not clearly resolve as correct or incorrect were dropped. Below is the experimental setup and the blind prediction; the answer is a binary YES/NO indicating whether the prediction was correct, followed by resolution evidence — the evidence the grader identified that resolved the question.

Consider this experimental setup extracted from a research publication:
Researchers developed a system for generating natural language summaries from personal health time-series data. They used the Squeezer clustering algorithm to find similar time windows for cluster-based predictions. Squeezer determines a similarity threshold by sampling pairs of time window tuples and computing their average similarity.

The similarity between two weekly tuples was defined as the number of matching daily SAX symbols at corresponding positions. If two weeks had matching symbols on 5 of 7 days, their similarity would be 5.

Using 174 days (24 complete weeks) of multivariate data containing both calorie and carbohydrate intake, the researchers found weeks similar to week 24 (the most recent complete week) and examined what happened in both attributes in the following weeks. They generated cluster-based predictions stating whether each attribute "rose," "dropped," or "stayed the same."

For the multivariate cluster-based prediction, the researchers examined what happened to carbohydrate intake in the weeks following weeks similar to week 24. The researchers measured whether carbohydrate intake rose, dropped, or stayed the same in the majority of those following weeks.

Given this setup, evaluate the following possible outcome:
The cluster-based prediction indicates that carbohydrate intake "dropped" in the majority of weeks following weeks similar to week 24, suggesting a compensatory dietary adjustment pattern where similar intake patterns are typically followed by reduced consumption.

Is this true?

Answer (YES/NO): NO